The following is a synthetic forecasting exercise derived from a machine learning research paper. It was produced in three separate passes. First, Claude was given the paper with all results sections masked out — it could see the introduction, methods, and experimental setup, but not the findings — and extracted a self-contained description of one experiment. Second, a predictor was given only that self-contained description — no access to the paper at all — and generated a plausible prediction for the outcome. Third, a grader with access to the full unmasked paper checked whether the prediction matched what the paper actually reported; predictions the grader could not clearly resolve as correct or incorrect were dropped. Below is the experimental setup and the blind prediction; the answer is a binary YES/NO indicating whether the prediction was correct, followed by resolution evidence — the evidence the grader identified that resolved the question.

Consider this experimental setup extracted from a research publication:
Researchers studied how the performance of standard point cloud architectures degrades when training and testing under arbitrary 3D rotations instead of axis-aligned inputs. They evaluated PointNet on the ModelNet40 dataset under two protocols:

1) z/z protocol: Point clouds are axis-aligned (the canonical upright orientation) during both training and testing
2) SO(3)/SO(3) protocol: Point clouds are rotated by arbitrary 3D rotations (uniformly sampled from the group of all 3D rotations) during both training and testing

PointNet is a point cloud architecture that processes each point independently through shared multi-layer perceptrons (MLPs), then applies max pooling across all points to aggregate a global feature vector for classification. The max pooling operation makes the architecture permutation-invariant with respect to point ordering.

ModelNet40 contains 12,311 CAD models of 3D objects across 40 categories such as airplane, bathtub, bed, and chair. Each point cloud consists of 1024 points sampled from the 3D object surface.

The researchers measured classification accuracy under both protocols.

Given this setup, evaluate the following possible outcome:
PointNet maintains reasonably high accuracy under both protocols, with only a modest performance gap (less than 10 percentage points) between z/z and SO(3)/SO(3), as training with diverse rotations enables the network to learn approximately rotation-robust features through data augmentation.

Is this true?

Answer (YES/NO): NO